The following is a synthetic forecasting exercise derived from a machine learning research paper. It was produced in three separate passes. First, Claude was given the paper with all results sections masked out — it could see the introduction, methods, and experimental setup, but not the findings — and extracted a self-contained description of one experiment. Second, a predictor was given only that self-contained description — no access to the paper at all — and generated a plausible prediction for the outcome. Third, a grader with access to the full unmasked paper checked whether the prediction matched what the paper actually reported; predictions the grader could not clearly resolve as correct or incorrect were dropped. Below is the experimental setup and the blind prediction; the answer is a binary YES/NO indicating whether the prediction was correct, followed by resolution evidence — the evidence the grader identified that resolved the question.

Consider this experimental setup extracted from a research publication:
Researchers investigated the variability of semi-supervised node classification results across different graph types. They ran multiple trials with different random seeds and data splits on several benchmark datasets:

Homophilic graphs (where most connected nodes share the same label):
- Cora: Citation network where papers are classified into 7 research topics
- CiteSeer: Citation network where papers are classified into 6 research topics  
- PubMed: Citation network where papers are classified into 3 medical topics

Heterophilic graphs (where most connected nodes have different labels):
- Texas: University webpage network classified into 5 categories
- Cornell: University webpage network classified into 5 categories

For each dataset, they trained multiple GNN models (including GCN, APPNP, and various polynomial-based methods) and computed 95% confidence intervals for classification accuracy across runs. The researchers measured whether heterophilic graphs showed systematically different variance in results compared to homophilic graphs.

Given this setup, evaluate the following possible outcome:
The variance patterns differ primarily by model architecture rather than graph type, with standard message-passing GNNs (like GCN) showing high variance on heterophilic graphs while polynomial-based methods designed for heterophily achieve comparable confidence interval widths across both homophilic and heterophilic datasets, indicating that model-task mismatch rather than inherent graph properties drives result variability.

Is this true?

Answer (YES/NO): NO